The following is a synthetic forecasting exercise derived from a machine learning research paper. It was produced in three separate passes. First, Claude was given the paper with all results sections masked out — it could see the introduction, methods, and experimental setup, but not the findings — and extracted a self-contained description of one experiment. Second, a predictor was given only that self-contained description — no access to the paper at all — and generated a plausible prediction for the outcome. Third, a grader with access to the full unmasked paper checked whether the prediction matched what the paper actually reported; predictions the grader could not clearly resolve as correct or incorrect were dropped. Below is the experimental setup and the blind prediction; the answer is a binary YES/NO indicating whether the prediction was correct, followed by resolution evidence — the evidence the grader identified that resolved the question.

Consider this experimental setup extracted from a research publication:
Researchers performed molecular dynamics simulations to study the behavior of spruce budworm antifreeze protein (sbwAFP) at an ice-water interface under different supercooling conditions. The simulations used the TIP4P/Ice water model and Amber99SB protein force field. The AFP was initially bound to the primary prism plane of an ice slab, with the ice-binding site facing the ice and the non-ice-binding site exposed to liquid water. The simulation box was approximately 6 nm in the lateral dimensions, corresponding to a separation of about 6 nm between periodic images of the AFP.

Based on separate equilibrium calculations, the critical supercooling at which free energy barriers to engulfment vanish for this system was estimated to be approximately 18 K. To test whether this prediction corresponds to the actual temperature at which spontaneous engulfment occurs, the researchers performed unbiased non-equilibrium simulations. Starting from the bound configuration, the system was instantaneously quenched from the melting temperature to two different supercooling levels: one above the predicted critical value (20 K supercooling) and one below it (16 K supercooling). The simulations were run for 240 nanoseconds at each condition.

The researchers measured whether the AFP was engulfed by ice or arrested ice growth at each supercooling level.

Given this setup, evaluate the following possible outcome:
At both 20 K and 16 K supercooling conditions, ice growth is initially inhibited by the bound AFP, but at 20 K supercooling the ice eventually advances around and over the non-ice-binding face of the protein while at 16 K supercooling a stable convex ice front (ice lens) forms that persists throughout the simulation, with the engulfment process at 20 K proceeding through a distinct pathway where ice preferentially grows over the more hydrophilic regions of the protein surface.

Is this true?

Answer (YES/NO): NO